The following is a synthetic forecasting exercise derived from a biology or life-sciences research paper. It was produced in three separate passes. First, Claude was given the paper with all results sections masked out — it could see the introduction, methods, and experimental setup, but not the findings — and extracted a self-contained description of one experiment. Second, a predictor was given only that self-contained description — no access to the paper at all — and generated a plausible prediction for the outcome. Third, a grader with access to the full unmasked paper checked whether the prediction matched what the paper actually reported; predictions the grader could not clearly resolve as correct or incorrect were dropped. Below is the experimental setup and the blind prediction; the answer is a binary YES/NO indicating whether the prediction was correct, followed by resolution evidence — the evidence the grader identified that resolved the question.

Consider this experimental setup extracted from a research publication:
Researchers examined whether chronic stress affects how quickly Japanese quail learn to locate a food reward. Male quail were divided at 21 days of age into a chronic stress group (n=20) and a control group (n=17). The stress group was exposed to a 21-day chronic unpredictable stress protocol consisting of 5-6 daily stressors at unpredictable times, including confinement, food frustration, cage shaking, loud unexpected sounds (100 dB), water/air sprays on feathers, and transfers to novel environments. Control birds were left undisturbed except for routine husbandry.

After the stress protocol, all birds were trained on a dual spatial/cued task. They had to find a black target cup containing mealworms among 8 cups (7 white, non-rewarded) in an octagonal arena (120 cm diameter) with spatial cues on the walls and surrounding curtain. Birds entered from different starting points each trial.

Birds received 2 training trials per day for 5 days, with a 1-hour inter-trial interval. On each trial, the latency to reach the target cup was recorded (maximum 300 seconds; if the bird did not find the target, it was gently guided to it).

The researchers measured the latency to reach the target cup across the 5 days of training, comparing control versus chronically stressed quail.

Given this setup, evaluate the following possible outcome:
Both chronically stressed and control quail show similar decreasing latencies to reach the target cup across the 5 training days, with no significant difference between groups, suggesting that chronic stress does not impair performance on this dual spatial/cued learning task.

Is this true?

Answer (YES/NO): YES